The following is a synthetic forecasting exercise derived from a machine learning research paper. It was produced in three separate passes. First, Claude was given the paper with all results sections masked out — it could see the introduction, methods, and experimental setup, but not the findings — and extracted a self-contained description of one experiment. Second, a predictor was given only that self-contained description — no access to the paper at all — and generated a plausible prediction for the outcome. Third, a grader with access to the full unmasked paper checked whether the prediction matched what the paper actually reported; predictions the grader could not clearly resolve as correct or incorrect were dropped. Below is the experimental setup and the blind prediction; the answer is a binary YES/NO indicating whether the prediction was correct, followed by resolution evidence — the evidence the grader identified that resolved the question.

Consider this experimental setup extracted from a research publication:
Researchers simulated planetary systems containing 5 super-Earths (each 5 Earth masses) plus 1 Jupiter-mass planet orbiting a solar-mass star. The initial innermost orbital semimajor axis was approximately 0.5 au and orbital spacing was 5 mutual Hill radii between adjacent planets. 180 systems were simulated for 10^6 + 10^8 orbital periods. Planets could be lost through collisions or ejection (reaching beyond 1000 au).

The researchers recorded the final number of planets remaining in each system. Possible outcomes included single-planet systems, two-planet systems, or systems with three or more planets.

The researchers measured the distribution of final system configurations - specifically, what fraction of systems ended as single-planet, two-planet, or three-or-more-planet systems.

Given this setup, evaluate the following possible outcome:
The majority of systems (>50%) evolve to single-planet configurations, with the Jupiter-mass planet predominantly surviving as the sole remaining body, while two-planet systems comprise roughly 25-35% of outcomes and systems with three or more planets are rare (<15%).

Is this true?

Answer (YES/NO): NO